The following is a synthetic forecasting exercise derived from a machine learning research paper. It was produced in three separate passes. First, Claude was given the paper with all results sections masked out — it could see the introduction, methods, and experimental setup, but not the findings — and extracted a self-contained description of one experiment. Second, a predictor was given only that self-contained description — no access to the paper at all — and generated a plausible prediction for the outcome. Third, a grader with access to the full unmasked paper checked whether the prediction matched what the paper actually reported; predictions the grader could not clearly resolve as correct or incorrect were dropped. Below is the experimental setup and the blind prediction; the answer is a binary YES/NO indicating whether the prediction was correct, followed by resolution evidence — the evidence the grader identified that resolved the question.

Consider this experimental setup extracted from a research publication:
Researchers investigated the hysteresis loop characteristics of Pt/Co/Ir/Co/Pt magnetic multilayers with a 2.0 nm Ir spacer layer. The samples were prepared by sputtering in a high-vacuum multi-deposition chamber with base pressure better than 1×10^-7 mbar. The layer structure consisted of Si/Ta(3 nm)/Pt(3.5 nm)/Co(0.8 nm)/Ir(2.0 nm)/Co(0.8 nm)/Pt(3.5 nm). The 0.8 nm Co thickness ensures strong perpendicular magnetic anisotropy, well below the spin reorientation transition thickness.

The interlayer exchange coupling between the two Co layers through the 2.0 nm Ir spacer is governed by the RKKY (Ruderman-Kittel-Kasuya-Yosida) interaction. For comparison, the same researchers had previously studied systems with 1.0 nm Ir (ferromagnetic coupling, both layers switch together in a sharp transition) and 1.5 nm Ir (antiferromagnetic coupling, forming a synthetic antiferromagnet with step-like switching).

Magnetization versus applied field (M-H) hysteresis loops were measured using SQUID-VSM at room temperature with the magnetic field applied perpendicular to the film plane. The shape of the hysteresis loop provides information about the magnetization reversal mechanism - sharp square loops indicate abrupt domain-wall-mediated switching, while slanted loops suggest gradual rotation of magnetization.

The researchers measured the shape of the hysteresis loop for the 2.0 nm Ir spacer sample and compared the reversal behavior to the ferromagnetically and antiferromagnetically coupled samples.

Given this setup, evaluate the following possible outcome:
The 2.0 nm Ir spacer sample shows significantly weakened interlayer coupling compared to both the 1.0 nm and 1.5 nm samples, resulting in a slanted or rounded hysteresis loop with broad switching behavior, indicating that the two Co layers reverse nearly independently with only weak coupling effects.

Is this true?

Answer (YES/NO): NO